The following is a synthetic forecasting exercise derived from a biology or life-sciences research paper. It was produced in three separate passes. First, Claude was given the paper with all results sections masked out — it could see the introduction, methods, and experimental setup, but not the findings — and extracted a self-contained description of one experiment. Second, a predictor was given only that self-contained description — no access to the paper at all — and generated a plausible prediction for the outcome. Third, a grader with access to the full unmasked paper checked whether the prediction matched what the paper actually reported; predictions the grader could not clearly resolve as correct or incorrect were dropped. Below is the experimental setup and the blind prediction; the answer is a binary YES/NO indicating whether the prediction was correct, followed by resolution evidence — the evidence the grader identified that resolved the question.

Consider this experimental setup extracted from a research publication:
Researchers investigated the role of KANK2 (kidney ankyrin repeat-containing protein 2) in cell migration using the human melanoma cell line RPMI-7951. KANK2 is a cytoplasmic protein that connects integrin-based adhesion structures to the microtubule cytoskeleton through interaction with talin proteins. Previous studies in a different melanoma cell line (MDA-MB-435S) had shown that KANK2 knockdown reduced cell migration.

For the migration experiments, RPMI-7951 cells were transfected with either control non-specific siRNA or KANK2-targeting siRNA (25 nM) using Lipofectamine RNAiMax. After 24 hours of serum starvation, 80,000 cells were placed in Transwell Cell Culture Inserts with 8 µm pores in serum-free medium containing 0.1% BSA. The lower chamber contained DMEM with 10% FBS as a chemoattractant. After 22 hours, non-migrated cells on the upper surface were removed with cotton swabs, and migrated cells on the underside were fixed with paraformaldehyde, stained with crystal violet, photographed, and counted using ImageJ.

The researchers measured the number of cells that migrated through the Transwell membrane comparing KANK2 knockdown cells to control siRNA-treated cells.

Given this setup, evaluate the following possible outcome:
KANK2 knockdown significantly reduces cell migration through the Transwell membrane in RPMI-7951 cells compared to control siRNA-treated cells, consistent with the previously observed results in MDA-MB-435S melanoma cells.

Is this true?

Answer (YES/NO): NO